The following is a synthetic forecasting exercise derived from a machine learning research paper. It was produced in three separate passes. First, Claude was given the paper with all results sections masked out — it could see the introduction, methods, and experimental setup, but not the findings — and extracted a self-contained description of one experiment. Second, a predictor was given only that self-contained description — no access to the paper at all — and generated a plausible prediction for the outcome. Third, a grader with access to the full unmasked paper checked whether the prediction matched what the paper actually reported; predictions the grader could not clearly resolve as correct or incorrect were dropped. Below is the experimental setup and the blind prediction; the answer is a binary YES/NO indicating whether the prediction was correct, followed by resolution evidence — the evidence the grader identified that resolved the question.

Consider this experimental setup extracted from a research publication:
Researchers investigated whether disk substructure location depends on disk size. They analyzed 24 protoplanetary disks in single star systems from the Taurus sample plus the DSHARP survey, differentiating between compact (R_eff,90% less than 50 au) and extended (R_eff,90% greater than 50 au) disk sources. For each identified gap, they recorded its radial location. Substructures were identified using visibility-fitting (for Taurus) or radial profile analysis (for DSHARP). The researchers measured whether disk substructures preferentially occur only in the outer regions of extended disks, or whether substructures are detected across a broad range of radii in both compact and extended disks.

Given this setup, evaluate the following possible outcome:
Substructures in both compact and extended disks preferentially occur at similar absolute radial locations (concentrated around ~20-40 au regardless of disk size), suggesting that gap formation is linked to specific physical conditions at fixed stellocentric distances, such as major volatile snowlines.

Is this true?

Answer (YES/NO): NO